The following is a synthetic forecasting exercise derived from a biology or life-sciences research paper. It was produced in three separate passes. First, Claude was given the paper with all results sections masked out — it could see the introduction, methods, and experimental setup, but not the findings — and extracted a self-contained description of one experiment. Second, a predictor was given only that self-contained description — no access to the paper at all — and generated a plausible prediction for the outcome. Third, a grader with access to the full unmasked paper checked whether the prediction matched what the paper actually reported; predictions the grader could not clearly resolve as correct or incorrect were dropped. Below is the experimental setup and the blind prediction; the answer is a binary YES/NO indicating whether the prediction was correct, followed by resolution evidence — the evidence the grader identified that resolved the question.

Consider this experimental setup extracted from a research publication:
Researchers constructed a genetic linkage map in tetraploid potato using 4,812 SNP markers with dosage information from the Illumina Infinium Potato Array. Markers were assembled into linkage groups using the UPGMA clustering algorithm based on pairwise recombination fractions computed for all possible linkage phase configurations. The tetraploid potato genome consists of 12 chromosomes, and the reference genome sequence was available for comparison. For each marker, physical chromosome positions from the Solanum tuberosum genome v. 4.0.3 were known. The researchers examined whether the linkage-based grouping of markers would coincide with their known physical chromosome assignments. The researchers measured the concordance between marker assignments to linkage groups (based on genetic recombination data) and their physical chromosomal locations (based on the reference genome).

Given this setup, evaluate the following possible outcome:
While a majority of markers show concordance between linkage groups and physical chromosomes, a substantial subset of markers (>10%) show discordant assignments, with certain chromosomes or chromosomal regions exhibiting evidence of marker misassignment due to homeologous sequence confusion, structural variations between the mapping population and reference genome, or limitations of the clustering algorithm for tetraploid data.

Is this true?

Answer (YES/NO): NO